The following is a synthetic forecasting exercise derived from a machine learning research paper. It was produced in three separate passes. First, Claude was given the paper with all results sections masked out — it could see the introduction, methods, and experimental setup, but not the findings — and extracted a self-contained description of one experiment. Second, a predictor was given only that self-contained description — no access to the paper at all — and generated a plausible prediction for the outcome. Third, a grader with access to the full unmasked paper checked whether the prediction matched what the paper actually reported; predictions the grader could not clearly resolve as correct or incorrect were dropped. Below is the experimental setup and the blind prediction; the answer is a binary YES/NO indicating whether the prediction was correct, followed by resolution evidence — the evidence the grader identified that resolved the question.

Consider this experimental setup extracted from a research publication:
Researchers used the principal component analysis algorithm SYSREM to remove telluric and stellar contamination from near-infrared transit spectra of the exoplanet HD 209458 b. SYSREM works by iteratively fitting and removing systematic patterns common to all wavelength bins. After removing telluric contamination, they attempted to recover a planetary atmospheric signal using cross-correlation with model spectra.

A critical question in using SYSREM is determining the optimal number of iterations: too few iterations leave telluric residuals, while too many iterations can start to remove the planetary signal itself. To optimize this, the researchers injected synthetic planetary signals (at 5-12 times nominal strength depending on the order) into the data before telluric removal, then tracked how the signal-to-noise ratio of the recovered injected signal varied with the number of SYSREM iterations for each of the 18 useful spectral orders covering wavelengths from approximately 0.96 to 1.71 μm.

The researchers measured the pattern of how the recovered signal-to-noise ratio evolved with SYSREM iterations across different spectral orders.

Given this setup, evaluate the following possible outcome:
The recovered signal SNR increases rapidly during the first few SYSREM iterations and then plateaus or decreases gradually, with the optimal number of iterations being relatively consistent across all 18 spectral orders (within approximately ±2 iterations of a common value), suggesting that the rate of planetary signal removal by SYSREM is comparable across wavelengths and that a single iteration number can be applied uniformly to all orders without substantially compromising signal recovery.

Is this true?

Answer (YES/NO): NO